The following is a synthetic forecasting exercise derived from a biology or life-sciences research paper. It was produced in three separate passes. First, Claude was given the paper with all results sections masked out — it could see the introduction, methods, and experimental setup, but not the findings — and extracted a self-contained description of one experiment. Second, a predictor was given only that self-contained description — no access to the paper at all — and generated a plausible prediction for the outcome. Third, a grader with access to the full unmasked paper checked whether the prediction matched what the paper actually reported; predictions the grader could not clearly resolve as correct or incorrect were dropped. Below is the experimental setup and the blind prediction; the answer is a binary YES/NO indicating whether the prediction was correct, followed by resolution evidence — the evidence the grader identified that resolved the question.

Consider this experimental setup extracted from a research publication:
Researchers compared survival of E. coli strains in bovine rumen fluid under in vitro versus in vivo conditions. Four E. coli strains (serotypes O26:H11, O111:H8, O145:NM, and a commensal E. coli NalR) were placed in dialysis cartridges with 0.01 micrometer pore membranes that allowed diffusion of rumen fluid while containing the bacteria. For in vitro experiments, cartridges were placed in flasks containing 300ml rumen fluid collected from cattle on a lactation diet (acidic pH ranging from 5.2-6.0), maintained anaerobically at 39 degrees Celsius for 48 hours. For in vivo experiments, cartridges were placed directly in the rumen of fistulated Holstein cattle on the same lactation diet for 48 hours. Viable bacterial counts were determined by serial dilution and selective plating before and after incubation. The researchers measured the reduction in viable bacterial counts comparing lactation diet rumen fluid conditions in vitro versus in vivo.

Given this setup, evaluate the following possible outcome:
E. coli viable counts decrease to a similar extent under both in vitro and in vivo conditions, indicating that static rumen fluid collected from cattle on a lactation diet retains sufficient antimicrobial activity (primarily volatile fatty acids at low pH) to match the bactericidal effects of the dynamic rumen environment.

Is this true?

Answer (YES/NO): NO